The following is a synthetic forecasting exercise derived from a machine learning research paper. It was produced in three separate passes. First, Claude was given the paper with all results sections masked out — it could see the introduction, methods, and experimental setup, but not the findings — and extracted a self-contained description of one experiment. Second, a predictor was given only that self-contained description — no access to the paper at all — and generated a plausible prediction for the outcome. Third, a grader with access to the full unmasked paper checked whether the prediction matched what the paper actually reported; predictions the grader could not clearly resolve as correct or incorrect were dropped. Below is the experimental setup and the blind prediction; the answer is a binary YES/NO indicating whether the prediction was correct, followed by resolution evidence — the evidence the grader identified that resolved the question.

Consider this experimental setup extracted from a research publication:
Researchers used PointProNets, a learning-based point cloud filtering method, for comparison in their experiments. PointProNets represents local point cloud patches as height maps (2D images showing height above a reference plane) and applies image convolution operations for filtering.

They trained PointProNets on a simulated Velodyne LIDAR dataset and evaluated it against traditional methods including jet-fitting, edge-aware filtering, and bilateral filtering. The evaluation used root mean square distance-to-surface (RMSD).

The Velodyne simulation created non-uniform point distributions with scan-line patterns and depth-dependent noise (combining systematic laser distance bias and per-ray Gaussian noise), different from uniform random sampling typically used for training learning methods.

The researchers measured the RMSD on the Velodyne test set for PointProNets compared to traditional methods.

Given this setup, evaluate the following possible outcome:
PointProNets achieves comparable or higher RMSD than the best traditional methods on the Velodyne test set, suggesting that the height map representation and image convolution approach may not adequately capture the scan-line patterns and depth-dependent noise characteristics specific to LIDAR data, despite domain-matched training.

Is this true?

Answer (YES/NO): YES